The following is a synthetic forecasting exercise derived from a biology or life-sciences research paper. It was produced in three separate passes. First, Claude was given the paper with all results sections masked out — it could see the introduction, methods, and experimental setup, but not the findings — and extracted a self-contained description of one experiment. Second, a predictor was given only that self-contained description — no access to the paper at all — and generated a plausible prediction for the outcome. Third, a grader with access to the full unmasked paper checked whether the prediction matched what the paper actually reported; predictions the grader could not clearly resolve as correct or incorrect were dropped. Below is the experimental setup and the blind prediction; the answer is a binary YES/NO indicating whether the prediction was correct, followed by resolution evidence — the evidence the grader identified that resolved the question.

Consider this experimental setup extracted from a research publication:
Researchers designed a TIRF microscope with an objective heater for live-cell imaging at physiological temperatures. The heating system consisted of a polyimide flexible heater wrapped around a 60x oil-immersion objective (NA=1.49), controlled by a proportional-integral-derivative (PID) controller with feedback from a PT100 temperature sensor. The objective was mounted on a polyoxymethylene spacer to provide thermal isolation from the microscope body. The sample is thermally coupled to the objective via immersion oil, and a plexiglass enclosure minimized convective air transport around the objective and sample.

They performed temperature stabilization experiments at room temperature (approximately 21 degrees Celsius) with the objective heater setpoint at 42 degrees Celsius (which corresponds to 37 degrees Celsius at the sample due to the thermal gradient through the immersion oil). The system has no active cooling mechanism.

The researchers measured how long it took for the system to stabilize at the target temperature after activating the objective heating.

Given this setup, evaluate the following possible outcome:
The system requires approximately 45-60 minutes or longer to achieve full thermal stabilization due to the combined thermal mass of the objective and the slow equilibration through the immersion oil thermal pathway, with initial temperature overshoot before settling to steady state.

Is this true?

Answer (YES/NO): NO